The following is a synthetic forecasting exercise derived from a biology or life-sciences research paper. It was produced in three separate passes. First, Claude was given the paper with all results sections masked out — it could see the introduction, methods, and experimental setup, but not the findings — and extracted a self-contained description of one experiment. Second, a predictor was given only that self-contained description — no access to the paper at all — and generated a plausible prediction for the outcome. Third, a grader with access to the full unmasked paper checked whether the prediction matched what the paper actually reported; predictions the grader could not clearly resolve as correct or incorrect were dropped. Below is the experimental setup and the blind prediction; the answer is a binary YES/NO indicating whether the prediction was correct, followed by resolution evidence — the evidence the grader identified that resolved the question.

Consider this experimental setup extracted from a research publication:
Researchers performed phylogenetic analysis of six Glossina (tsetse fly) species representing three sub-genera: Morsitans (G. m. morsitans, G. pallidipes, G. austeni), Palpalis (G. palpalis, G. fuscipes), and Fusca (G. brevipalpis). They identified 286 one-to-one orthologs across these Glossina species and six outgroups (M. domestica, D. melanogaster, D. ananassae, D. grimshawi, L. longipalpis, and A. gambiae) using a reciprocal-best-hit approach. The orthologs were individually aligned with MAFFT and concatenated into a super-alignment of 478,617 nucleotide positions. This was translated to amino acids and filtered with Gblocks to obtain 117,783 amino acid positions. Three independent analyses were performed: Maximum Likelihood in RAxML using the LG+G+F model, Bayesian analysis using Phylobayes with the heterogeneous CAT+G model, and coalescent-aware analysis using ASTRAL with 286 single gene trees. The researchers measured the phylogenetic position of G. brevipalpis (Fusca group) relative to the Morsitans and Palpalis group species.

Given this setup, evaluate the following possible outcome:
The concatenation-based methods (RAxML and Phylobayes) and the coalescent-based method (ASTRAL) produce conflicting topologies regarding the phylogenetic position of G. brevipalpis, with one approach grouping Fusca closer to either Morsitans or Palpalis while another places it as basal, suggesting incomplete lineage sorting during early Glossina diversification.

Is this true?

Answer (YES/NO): NO